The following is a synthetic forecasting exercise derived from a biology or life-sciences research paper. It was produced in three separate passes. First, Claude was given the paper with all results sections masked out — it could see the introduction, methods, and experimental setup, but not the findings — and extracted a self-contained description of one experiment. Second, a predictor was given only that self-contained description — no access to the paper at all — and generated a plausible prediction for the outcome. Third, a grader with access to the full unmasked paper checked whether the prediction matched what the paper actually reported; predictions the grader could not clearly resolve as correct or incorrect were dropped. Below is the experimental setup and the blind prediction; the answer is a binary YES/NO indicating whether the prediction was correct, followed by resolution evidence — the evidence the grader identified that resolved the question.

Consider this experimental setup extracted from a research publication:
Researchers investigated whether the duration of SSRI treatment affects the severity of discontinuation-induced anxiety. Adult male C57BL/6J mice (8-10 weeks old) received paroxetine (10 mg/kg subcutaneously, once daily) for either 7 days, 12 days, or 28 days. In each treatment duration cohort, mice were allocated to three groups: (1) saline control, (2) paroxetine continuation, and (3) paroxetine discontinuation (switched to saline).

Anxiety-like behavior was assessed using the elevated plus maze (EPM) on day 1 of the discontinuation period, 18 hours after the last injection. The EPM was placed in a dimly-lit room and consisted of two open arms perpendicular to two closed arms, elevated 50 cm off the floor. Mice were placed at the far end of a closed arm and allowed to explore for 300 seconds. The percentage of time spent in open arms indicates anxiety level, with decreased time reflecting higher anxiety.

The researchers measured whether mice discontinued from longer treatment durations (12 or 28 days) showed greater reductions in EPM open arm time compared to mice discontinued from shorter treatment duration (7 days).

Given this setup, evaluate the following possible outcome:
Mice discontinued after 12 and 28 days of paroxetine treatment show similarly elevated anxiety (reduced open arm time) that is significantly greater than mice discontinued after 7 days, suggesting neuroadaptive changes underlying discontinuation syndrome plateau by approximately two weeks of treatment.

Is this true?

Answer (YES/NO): YES